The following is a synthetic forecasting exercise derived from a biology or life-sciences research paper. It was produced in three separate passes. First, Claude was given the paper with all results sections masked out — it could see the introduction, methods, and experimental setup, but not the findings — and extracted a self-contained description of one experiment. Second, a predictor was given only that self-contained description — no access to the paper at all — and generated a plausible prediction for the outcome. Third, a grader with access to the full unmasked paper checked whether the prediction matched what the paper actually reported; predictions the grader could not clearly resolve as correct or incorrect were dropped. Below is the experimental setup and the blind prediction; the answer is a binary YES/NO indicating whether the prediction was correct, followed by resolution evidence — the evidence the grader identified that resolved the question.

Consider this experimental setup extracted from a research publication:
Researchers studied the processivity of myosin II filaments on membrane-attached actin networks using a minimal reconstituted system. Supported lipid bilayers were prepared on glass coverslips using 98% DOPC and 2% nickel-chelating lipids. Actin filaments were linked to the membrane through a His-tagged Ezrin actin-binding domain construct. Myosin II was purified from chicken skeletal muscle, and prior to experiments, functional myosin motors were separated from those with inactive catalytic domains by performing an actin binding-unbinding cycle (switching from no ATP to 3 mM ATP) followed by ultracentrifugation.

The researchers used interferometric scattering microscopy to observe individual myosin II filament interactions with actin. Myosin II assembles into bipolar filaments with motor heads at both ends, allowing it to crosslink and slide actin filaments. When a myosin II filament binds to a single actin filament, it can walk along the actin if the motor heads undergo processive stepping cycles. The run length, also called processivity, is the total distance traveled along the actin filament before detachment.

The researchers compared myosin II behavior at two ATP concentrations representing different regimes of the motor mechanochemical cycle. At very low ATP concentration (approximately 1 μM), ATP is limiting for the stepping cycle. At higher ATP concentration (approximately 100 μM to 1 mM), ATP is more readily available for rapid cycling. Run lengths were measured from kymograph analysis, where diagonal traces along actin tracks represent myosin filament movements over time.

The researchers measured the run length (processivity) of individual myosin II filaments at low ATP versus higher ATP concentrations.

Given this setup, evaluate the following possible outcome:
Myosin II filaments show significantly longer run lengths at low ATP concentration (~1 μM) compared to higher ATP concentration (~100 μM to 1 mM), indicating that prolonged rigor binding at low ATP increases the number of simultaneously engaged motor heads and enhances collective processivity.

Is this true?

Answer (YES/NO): YES